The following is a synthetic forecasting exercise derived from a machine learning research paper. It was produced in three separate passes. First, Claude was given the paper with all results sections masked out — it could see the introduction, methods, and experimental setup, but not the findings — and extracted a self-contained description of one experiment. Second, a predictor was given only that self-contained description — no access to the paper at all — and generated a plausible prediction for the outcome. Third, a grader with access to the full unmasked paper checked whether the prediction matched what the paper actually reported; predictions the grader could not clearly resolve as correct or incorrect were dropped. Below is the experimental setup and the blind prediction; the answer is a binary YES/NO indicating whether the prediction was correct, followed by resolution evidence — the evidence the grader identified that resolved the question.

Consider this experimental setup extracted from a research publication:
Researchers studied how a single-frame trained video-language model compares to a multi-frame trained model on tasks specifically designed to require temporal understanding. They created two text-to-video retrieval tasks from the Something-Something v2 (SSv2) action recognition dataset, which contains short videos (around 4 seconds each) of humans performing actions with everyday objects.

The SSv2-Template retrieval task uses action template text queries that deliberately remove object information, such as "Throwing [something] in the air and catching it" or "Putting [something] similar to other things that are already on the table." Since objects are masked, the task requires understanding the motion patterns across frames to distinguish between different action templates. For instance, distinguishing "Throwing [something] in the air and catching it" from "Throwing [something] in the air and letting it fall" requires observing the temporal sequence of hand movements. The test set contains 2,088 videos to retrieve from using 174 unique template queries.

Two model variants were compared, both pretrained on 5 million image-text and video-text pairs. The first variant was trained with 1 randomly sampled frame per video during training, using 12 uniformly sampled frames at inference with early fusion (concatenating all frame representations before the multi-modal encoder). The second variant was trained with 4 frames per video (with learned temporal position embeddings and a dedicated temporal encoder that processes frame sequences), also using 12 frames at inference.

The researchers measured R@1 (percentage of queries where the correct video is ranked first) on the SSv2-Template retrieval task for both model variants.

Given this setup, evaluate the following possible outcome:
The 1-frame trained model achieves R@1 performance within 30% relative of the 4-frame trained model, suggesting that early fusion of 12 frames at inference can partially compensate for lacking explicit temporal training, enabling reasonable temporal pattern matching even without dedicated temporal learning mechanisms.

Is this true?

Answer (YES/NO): NO